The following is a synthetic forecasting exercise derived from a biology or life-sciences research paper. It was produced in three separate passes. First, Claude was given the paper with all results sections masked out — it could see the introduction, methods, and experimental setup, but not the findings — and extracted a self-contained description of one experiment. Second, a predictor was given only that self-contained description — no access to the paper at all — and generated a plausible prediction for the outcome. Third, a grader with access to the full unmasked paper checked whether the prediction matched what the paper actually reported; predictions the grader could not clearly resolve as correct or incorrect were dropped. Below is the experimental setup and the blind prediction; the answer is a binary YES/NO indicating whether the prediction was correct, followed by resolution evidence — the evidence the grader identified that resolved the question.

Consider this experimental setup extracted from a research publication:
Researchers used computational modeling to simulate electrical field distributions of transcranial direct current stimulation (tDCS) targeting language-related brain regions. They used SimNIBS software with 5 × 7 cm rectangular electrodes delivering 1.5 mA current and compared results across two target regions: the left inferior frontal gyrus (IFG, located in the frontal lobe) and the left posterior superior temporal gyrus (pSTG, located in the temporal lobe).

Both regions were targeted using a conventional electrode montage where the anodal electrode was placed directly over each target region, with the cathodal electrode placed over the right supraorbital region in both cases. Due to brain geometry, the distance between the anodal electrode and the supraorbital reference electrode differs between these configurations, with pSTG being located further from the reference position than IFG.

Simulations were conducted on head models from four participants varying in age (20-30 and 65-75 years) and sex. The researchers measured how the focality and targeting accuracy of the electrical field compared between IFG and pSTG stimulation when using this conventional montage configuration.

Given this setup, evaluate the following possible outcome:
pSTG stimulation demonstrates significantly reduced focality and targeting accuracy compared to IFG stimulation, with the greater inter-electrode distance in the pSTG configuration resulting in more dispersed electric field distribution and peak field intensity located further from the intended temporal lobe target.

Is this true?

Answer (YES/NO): NO